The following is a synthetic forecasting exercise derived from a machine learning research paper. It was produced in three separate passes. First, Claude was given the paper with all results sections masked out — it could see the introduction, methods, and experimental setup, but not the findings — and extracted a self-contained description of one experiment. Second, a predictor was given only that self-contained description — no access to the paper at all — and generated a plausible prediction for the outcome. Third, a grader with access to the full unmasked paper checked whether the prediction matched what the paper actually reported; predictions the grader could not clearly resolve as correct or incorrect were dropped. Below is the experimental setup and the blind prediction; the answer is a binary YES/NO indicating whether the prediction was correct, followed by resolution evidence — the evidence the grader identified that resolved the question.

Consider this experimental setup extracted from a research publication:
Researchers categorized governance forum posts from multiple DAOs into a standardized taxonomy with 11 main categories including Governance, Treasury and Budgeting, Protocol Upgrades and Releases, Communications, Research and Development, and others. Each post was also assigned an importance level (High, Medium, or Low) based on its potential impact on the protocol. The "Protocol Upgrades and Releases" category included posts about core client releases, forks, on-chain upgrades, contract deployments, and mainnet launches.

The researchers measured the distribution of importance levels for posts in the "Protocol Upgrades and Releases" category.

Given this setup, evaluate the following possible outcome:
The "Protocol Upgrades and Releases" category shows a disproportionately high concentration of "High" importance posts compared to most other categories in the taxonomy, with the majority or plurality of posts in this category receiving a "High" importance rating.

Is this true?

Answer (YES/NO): YES